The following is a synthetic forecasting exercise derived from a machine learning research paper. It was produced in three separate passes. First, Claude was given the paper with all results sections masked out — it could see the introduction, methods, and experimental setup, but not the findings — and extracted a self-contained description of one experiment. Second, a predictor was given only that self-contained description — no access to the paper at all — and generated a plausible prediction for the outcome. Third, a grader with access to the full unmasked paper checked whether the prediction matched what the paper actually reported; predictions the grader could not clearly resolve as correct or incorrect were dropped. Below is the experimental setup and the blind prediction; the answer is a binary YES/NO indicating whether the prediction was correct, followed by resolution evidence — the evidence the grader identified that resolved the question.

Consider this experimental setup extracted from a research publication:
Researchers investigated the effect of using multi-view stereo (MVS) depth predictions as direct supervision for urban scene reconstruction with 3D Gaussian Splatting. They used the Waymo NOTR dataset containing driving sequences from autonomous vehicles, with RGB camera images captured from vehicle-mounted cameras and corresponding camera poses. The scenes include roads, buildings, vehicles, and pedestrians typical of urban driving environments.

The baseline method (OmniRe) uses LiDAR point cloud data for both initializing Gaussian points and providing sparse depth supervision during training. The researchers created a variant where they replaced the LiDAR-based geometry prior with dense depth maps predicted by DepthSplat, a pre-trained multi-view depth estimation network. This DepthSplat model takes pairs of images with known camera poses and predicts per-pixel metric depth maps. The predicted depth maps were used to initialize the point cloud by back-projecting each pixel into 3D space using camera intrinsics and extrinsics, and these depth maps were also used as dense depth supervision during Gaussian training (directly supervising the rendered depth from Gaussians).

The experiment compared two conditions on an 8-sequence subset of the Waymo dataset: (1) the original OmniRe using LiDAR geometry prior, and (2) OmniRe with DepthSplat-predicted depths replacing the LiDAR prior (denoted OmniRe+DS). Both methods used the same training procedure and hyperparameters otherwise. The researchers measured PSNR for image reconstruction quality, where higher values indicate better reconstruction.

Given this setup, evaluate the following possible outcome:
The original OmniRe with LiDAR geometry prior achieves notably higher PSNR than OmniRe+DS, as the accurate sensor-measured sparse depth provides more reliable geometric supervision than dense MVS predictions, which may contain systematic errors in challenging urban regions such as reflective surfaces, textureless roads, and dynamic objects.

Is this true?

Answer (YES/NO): YES